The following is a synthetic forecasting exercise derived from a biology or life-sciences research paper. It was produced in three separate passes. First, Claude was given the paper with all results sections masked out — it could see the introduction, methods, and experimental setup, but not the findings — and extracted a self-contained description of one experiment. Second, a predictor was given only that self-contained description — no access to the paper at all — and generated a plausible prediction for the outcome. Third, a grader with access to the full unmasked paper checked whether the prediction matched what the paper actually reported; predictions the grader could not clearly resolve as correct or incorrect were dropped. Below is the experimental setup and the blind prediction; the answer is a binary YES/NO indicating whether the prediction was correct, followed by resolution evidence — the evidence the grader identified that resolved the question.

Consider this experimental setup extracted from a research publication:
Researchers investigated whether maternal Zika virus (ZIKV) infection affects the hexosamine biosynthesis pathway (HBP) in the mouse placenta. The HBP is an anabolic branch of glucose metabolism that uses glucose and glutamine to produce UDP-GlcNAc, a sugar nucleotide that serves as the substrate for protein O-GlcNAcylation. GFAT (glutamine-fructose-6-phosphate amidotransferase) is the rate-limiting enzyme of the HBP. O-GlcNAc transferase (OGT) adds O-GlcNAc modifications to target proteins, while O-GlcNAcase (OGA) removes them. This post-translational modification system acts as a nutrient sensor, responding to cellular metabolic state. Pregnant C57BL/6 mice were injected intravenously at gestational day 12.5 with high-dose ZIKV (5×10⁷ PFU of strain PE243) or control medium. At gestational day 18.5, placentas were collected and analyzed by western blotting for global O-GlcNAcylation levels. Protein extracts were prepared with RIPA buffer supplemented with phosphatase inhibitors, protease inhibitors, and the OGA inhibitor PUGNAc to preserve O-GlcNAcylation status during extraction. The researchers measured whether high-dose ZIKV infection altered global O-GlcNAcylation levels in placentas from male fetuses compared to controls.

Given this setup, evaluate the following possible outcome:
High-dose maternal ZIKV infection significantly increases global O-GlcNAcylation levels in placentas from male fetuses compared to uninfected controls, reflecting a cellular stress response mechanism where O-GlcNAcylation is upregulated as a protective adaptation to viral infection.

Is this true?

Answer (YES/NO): NO